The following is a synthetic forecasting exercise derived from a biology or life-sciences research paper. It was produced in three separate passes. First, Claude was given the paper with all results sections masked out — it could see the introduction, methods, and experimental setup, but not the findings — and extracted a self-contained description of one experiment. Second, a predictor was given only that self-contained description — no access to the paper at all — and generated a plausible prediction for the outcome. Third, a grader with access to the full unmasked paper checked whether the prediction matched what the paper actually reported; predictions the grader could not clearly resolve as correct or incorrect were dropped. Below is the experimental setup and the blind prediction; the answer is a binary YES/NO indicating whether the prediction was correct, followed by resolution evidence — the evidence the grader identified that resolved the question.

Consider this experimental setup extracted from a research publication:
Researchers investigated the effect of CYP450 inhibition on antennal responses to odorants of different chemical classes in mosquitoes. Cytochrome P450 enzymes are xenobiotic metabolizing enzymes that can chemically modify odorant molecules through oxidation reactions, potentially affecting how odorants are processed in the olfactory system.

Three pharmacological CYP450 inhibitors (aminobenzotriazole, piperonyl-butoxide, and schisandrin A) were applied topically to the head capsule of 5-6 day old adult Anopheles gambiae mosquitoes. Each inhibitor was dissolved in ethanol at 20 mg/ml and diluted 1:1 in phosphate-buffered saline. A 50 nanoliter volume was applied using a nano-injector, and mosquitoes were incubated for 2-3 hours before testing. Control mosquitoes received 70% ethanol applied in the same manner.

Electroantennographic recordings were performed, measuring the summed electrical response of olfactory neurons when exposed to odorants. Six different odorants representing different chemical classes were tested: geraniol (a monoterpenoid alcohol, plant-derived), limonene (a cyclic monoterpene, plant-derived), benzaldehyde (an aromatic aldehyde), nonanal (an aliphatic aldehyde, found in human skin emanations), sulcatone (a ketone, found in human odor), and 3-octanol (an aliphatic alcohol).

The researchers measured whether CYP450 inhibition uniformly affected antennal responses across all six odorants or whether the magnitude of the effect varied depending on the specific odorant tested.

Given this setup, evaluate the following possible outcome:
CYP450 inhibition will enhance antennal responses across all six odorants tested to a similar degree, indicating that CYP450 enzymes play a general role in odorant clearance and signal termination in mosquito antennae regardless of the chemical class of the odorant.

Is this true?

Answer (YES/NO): NO